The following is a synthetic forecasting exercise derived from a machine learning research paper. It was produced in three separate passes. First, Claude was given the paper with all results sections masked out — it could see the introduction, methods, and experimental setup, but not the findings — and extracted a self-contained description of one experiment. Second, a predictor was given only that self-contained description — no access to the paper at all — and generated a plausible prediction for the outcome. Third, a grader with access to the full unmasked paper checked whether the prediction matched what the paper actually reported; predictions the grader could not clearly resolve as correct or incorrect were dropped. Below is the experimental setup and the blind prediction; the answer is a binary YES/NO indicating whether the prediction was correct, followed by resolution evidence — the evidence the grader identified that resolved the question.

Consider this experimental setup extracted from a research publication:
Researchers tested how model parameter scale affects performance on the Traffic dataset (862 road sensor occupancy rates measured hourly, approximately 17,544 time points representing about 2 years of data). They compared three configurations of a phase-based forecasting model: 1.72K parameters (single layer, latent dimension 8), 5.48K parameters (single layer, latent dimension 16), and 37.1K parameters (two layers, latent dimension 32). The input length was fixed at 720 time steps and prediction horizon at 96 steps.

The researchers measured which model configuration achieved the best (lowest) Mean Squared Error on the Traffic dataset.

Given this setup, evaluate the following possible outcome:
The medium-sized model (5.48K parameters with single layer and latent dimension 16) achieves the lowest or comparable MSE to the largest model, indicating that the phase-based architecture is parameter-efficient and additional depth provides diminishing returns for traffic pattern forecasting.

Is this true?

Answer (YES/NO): NO